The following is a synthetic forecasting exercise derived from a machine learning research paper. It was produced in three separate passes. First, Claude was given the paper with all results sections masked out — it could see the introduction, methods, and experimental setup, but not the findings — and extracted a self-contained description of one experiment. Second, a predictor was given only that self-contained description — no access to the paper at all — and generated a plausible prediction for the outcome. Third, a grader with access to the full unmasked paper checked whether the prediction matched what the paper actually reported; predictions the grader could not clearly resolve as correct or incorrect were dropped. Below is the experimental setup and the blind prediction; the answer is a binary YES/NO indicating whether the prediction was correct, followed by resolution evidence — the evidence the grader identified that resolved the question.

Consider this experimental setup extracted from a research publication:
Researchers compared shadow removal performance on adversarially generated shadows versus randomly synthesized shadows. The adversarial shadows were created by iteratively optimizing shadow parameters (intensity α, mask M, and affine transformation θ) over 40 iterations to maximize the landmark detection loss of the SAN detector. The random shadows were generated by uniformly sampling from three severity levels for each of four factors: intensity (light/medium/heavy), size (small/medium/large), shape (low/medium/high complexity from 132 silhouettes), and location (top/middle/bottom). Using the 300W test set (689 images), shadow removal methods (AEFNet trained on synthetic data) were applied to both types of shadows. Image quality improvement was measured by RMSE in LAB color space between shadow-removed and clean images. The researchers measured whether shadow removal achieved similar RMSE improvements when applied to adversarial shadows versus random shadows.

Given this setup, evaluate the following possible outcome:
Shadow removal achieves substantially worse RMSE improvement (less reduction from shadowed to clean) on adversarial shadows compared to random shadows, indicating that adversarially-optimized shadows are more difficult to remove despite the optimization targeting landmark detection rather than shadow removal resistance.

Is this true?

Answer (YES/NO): NO